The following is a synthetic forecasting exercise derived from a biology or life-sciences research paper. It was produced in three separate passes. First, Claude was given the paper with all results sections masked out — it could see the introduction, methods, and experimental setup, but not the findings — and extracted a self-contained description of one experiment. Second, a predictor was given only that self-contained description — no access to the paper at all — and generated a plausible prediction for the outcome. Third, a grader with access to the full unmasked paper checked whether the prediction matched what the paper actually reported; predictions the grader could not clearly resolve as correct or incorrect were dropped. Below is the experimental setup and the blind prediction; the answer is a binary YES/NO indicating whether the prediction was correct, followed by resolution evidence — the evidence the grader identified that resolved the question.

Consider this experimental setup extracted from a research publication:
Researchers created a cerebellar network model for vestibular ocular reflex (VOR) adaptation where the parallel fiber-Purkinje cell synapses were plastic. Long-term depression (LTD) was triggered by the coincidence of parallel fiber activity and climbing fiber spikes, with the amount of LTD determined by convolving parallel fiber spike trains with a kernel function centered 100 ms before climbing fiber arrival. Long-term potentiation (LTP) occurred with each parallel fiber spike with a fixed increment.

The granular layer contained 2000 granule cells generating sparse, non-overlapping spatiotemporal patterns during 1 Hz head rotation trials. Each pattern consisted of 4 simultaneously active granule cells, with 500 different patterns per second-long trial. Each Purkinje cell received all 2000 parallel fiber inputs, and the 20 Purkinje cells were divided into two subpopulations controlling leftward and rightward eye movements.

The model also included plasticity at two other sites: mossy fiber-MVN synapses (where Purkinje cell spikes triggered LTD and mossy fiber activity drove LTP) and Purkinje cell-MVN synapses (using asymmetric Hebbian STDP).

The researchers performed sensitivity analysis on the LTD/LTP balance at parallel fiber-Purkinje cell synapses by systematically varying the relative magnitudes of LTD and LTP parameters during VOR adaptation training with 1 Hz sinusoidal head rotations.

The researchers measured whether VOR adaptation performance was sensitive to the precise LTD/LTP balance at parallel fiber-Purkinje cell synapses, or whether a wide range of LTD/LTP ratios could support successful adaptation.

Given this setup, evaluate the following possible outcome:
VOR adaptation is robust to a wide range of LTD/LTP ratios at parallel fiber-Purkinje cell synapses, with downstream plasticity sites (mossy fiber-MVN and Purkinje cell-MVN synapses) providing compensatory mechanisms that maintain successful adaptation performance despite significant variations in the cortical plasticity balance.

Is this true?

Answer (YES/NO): NO